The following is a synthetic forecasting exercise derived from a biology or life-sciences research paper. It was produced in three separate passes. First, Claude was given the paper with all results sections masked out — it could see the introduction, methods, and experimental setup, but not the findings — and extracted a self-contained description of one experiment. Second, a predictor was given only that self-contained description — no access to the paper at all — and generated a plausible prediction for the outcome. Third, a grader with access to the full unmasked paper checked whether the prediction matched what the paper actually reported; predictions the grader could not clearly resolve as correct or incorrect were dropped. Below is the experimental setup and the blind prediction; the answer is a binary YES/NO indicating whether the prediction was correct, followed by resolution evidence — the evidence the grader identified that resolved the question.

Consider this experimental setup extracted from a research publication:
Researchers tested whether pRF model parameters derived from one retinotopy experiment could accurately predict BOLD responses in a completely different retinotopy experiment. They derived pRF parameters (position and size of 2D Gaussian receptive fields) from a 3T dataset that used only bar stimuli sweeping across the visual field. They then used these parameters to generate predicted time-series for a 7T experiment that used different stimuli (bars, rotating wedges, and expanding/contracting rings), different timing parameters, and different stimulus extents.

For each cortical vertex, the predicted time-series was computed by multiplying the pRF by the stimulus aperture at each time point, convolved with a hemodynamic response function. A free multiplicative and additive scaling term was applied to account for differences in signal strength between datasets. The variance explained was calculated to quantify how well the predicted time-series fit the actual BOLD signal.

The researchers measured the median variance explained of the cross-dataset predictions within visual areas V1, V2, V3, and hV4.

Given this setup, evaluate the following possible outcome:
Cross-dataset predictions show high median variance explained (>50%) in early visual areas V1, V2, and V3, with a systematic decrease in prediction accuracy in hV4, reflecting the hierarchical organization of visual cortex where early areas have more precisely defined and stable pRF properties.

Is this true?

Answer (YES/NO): YES